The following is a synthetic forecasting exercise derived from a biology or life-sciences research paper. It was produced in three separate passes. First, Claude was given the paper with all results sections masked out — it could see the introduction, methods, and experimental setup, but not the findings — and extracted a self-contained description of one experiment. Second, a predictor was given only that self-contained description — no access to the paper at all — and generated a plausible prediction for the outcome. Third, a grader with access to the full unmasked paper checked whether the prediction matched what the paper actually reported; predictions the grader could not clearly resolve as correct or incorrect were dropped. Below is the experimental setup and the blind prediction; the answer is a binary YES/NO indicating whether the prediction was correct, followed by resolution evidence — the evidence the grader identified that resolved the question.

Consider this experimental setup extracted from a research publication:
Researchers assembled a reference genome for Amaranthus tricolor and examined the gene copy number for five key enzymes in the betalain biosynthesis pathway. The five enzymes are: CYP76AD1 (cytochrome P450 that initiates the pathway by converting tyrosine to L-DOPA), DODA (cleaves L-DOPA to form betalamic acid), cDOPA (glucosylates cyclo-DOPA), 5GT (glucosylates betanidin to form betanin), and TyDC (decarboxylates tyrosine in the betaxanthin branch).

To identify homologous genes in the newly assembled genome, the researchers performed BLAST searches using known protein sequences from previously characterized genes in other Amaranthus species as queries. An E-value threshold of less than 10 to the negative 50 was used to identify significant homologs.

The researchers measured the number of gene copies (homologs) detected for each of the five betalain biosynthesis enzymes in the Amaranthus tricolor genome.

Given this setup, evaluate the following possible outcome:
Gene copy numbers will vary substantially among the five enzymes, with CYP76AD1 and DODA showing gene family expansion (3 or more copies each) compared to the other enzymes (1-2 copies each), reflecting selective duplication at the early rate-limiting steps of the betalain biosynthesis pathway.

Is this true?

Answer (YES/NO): NO